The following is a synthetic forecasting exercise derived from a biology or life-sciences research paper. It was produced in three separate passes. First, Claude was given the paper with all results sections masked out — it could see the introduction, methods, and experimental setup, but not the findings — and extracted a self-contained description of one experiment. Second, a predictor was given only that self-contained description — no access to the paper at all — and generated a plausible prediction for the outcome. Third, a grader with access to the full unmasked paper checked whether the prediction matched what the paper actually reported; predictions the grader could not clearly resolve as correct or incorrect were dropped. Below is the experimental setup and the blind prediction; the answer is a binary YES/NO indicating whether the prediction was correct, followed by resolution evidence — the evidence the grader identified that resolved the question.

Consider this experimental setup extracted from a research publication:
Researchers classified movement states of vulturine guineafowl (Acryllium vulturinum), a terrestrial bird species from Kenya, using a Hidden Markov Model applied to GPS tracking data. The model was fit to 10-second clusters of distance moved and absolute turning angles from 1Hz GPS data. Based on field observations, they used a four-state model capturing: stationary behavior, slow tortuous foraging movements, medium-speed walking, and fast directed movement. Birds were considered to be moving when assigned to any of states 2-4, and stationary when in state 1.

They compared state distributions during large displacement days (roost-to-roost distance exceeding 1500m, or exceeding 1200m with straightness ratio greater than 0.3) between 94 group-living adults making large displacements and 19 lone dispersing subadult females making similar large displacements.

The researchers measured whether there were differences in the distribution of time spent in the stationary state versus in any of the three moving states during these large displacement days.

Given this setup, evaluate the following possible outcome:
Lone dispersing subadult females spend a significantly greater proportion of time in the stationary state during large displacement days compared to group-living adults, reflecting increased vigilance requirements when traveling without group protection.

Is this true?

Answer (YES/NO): NO